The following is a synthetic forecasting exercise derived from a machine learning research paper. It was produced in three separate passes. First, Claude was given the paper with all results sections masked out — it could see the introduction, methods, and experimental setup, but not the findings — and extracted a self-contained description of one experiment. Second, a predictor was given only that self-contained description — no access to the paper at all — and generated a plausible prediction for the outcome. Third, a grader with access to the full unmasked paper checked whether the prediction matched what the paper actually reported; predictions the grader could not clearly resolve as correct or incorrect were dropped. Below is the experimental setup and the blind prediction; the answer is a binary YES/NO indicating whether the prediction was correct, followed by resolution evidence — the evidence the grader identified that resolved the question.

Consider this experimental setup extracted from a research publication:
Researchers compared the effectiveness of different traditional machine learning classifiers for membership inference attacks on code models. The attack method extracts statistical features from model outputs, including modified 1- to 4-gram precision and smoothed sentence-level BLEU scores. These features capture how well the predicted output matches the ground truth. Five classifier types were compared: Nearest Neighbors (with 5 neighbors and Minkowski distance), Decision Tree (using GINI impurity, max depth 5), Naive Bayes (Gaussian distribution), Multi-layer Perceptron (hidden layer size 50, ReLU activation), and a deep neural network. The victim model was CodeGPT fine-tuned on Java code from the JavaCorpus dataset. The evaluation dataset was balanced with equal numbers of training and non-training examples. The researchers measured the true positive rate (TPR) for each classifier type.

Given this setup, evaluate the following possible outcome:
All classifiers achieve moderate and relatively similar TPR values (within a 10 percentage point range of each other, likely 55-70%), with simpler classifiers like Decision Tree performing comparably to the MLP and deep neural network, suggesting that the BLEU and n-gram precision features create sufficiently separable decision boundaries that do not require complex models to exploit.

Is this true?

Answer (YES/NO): NO